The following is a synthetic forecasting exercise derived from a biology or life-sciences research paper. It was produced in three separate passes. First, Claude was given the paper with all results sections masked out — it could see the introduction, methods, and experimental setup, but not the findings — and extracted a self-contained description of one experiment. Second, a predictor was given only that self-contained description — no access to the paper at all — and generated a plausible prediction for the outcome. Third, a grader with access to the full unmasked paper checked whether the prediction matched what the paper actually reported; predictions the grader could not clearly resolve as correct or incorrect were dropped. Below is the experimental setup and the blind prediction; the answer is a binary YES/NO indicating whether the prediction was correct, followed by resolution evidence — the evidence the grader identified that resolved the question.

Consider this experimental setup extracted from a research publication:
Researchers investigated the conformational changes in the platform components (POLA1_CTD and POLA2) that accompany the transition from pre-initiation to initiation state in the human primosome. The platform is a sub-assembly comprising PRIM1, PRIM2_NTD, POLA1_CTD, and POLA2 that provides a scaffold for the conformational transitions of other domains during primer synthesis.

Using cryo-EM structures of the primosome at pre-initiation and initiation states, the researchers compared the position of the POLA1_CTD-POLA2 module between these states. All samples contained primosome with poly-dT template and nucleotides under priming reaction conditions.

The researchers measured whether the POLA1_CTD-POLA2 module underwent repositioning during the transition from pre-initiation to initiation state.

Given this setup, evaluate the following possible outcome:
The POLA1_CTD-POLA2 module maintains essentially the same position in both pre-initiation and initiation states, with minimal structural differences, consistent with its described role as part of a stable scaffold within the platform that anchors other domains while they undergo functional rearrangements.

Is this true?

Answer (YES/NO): NO